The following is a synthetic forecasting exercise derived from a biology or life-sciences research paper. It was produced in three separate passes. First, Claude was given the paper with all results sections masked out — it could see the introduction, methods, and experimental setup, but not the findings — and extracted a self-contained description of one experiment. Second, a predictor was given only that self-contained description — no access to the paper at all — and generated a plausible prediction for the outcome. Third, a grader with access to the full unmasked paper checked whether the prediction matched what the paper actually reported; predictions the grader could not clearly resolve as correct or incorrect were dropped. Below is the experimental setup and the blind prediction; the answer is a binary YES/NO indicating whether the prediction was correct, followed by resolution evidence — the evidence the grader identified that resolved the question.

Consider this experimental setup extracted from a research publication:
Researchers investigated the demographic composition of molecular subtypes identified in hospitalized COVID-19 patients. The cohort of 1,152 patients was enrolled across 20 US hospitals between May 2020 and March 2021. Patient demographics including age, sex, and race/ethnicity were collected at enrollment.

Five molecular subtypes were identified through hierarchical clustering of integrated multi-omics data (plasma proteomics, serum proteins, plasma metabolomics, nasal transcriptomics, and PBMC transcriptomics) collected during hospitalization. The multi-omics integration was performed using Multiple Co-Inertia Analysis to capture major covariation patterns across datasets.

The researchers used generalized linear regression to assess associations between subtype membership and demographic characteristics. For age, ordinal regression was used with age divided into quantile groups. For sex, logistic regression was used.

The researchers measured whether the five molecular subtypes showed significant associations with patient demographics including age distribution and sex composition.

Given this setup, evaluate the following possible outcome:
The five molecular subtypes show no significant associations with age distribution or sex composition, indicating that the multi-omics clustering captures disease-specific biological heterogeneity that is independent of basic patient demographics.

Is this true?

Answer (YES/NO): NO